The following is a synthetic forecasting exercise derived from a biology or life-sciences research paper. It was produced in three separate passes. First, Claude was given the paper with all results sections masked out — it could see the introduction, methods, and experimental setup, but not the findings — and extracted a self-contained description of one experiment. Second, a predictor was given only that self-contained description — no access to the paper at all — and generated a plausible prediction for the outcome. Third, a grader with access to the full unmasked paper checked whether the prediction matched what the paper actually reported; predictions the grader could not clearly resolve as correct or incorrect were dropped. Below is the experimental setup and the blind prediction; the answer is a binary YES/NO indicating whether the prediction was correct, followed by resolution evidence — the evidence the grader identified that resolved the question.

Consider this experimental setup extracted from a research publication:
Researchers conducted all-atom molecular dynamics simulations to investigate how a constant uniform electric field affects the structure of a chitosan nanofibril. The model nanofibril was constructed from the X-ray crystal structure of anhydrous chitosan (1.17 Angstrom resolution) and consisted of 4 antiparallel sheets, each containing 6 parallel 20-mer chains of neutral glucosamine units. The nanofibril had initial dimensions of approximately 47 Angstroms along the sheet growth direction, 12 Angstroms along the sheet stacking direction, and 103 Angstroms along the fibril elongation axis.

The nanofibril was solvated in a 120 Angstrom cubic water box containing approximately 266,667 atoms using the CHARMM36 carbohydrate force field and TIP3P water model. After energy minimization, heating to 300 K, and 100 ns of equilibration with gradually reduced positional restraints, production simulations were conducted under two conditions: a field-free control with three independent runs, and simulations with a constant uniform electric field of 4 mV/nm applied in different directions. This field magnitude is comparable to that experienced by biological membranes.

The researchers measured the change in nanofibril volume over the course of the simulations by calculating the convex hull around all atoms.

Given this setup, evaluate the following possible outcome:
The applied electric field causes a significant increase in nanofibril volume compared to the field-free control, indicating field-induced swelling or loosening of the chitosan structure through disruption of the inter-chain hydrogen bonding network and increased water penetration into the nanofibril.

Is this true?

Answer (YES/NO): NO